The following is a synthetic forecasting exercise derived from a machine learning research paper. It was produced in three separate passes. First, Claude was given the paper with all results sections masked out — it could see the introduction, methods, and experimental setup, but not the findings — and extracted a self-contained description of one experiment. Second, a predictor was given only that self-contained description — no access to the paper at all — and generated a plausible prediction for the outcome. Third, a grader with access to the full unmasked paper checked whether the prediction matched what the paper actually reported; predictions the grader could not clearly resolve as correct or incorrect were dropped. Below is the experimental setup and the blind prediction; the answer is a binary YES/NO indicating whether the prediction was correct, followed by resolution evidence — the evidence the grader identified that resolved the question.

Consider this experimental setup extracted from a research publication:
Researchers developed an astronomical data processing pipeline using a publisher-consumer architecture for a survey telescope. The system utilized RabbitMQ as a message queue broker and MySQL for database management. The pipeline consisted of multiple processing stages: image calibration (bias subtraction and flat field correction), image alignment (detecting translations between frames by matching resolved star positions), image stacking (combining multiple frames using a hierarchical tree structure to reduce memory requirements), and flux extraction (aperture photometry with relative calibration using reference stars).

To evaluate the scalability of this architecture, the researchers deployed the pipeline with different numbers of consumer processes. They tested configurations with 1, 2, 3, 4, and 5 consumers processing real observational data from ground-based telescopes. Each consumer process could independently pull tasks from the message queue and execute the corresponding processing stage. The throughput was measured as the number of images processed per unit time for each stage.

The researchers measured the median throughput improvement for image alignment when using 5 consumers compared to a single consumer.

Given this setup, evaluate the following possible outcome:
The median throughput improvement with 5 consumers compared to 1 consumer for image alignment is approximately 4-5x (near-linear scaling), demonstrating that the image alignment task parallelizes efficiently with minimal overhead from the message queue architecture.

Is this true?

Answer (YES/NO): NO